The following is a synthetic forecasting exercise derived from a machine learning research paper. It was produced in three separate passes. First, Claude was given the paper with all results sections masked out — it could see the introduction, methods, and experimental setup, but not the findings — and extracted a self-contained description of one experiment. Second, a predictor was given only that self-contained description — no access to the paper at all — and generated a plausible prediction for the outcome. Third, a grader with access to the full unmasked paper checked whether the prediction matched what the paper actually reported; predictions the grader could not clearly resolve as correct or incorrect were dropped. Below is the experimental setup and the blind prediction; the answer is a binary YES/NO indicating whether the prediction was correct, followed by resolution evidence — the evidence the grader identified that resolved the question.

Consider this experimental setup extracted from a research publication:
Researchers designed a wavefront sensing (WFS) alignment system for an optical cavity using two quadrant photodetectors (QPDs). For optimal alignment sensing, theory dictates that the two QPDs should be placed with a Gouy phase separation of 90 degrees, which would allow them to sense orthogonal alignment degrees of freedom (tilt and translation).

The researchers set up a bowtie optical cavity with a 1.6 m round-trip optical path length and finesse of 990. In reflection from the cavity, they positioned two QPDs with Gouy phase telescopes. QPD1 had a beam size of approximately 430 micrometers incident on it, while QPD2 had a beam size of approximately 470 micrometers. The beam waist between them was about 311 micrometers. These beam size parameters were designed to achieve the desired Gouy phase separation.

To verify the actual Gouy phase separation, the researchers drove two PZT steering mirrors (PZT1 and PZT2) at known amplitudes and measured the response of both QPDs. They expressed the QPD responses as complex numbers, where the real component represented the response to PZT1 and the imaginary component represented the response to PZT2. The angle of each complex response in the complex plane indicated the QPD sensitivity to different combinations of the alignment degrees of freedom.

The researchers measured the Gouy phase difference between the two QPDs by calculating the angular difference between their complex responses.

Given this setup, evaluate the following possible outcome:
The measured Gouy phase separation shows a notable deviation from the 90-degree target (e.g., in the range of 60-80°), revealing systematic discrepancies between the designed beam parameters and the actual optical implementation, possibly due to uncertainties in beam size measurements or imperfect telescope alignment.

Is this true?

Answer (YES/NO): NO